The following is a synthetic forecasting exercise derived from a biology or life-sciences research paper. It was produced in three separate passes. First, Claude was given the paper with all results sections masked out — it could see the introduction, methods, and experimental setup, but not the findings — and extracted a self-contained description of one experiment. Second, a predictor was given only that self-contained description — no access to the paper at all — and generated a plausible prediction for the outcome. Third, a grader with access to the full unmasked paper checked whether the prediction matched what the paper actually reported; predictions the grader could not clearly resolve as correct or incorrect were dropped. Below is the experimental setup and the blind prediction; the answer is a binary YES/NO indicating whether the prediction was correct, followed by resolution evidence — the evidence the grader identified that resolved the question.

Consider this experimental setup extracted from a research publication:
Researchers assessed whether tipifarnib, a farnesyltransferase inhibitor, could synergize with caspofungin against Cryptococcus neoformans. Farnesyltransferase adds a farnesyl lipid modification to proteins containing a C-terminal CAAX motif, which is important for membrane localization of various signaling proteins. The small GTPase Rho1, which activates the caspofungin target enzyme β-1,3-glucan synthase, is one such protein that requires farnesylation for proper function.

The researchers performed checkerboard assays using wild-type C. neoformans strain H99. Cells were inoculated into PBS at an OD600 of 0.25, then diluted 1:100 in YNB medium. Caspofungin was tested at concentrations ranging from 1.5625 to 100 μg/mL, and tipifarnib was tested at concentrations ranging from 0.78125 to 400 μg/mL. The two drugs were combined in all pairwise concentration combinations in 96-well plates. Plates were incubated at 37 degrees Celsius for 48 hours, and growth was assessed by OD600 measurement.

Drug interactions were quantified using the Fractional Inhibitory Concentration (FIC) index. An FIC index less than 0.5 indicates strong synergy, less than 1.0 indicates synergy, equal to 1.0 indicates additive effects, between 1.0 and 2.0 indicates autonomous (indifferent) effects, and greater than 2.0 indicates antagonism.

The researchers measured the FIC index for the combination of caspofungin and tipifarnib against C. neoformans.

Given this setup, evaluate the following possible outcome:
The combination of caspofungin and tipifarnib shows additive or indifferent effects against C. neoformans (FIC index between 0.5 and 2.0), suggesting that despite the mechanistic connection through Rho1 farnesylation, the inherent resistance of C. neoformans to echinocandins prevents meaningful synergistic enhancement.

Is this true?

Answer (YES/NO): YES